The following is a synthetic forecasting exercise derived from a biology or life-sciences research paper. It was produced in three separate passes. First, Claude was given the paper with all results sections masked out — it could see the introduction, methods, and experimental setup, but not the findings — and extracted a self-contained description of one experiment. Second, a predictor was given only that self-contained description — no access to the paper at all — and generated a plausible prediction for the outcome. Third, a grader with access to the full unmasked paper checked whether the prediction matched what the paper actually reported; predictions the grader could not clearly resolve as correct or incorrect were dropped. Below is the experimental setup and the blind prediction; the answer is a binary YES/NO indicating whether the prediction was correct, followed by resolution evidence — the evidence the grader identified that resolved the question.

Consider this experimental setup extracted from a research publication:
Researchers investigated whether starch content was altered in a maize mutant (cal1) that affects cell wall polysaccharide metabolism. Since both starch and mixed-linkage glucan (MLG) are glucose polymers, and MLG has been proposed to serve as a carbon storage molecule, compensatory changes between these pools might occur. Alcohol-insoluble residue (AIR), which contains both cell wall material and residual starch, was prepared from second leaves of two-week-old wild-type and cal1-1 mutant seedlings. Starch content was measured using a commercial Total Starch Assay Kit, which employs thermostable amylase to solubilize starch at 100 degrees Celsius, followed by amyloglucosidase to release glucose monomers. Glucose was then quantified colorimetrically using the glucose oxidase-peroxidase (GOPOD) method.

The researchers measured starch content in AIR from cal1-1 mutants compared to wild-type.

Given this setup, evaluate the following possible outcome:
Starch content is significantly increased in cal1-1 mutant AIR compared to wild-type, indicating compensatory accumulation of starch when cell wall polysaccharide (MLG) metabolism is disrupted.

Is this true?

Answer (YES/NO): NO